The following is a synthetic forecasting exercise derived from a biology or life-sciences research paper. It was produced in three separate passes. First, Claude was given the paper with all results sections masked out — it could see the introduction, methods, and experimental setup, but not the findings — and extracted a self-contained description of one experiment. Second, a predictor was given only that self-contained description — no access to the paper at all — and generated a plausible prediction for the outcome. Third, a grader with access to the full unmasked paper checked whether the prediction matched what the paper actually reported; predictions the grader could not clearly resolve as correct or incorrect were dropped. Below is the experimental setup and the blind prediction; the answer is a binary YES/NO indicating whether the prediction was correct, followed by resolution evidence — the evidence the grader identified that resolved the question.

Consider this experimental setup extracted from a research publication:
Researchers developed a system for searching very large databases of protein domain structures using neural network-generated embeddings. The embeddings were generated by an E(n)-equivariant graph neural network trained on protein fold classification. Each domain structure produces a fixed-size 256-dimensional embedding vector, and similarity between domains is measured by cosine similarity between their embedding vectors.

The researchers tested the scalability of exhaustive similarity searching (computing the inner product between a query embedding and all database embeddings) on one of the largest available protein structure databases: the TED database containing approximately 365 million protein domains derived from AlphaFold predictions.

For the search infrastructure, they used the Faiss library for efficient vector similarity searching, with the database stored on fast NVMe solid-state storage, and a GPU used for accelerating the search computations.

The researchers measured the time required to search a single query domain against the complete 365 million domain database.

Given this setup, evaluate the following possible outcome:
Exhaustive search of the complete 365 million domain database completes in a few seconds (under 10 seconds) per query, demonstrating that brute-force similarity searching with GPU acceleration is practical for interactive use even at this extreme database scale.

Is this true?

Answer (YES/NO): NO